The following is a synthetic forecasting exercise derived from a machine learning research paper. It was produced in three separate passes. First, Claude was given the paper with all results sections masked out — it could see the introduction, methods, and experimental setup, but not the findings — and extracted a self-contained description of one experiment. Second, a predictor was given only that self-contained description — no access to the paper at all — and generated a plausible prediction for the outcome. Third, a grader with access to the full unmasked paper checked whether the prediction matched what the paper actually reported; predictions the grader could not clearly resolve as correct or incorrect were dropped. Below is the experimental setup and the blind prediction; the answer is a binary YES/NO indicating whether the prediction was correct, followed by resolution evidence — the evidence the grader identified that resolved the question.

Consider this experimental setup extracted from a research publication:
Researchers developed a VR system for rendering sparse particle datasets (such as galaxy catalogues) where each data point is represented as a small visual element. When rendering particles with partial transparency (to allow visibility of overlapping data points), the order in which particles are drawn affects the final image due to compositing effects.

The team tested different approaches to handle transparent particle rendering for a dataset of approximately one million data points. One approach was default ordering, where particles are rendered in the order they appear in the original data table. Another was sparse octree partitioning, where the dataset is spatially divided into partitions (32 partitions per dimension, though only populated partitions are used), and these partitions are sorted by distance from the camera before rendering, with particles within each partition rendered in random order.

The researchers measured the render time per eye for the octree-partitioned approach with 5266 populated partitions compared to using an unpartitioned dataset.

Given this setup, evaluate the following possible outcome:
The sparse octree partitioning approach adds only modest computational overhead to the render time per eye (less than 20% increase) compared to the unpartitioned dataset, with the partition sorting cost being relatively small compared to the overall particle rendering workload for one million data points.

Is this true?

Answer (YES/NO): NO